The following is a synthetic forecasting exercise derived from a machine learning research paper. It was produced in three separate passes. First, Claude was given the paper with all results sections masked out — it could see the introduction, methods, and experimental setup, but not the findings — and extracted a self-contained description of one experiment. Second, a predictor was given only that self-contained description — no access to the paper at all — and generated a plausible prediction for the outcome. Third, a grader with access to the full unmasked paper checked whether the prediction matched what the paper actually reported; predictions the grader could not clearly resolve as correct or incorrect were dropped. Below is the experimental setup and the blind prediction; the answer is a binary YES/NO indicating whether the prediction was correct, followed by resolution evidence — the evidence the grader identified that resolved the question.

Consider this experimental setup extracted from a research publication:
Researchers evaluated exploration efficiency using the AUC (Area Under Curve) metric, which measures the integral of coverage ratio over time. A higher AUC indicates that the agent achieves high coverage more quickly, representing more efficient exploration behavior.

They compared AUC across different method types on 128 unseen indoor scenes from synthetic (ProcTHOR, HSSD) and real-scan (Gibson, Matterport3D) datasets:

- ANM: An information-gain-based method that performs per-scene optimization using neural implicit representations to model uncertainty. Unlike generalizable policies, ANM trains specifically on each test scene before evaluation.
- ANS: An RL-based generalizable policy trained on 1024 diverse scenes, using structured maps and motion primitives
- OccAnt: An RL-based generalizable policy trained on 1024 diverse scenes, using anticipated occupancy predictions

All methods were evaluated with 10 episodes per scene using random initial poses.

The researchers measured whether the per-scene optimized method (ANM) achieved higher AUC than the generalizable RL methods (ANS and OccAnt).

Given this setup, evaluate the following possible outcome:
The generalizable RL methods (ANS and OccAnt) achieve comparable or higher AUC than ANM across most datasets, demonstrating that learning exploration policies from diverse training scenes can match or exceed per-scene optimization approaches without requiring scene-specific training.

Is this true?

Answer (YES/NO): NO